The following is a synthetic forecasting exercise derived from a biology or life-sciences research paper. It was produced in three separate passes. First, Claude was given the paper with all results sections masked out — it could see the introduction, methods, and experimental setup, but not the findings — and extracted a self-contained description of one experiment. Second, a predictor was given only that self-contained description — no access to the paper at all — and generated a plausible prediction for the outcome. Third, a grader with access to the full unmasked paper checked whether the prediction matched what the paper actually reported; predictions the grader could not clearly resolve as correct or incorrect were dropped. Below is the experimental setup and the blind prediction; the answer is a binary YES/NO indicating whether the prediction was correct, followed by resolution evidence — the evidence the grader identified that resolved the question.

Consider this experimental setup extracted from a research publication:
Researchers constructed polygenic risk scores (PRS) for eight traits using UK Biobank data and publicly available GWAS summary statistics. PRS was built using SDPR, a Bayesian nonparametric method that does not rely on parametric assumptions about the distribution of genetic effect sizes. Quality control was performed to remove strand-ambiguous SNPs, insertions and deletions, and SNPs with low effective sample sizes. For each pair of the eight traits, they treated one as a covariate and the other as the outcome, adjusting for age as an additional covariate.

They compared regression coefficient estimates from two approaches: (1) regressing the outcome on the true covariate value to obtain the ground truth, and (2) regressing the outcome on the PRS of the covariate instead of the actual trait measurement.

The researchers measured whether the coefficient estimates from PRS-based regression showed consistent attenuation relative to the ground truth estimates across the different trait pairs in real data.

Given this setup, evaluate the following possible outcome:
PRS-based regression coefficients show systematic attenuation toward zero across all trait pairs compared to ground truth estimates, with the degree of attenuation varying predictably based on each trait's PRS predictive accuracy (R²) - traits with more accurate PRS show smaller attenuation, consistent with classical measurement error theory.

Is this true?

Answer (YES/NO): NO